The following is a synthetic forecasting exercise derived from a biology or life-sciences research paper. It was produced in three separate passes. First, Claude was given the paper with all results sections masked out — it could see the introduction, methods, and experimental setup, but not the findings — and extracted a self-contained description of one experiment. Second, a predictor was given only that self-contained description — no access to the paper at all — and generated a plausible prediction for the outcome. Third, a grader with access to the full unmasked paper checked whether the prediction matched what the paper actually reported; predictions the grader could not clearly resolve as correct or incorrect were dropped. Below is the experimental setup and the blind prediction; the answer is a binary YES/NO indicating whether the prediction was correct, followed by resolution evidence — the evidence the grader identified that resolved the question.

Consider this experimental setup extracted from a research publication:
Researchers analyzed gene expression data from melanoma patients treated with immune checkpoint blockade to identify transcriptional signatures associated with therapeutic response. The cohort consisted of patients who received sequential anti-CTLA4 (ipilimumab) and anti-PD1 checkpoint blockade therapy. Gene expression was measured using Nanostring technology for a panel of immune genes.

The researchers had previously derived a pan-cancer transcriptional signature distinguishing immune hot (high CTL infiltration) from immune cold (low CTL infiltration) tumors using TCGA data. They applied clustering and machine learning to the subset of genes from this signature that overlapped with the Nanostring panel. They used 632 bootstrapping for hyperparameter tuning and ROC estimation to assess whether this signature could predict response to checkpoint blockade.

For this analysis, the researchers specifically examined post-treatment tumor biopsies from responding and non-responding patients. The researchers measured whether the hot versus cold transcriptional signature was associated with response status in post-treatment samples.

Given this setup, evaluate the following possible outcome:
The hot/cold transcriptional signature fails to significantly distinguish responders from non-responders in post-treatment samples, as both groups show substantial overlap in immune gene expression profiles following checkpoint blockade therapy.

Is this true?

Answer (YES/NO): NO